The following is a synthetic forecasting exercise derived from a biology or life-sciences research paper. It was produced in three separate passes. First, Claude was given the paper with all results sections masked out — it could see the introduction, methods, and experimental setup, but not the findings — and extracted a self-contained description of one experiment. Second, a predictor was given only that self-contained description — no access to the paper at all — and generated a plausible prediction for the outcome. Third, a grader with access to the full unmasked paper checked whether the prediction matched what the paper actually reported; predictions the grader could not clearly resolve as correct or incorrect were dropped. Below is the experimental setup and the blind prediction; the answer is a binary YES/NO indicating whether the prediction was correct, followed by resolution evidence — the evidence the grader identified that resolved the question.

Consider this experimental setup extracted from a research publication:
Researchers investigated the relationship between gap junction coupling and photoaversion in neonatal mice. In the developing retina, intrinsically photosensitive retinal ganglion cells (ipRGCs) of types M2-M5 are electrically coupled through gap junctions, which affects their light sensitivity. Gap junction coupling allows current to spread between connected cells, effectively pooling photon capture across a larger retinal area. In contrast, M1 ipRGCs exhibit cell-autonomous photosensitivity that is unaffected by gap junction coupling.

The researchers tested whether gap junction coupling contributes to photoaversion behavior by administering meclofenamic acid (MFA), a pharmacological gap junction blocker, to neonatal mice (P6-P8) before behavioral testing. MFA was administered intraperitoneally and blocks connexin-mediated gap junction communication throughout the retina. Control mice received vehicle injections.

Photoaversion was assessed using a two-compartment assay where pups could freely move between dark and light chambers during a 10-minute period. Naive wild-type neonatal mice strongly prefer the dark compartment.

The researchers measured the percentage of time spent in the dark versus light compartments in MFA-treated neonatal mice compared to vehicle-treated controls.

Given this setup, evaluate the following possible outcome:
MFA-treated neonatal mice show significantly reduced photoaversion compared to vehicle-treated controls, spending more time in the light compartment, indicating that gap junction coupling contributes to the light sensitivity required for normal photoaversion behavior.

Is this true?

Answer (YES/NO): NO